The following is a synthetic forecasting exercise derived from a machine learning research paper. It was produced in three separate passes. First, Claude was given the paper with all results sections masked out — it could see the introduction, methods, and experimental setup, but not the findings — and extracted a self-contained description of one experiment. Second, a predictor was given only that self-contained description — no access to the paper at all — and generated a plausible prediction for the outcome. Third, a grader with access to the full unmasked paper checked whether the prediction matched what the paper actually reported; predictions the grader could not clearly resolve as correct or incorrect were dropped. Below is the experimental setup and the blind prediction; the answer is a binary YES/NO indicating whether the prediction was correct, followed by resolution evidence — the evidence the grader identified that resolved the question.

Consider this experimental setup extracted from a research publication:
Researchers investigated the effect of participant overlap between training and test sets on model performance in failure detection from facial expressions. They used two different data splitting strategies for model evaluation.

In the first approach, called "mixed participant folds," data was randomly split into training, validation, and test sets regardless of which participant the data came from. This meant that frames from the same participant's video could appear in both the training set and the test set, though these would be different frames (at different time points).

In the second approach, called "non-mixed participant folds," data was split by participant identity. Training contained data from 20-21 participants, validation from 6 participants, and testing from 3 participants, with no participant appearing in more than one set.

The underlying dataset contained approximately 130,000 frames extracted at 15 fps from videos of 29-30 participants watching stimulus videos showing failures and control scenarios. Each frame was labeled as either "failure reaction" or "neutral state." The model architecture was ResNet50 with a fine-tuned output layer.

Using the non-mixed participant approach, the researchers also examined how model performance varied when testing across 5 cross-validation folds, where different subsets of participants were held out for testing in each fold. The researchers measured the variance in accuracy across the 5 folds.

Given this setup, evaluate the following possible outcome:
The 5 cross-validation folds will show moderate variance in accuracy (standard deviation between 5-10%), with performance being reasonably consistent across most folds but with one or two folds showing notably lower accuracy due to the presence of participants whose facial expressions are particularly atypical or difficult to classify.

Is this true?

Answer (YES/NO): NO